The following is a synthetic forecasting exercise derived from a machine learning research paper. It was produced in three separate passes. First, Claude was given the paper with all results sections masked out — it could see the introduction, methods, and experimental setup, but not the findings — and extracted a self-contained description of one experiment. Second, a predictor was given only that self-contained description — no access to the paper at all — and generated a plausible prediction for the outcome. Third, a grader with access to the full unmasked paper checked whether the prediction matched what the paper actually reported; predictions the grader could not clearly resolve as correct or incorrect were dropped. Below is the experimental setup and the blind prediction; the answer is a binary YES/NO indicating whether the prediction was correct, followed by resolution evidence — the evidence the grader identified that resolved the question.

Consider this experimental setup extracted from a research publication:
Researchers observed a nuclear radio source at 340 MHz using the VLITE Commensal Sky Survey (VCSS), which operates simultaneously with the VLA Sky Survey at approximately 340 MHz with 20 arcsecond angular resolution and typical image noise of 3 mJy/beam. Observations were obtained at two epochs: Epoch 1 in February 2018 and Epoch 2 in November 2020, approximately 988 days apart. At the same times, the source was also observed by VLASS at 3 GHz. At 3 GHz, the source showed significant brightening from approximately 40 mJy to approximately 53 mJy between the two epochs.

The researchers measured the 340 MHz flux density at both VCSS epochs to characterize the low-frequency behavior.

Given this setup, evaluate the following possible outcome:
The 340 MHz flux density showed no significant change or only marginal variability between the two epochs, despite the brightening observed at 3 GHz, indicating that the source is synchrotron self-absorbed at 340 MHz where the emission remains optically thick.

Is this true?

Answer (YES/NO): YES